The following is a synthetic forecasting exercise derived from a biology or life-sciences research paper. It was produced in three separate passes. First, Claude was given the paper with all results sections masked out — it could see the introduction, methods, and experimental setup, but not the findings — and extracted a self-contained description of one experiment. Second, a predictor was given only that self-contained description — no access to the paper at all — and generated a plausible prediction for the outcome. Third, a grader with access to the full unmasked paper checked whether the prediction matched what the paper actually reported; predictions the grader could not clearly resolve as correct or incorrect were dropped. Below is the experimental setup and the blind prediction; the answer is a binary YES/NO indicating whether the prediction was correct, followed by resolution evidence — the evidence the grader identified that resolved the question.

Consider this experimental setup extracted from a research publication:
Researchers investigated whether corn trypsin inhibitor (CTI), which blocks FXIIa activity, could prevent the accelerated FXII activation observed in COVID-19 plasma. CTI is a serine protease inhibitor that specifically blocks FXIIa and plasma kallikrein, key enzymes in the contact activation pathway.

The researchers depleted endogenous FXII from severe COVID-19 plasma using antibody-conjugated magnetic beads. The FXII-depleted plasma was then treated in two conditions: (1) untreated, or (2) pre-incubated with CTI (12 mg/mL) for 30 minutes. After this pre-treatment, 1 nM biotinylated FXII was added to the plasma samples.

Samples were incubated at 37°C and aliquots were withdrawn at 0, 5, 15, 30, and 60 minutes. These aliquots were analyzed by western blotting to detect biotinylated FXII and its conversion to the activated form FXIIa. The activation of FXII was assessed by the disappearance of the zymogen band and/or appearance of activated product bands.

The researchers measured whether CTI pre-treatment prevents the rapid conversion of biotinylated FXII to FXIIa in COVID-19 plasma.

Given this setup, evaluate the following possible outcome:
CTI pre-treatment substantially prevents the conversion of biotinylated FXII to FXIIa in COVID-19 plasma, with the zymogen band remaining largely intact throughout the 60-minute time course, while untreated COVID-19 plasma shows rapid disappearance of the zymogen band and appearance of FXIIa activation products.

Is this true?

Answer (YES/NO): YES